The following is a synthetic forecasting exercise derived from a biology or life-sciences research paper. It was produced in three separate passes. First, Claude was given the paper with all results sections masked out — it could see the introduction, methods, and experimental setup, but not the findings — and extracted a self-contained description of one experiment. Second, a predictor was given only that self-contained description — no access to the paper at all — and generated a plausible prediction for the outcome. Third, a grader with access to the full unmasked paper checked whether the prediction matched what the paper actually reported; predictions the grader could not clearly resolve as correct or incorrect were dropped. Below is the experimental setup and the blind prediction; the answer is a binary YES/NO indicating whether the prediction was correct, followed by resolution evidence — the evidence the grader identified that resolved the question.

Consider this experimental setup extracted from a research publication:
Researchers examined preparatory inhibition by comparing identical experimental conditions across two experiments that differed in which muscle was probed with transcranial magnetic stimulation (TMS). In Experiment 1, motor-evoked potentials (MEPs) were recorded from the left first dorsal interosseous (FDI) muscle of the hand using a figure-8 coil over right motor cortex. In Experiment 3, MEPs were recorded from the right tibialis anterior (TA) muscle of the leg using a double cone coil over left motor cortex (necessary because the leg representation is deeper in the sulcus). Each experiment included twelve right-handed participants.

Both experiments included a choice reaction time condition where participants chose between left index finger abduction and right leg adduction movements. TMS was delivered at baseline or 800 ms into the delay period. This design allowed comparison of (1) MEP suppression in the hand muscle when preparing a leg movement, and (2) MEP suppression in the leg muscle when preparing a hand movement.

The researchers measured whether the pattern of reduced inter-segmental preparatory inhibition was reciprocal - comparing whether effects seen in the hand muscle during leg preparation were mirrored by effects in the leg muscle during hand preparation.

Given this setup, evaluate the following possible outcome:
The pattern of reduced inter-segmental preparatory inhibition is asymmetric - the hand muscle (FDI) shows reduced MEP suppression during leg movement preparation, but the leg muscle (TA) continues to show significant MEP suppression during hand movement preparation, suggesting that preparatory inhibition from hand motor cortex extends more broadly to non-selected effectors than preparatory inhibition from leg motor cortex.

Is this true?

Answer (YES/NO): NO